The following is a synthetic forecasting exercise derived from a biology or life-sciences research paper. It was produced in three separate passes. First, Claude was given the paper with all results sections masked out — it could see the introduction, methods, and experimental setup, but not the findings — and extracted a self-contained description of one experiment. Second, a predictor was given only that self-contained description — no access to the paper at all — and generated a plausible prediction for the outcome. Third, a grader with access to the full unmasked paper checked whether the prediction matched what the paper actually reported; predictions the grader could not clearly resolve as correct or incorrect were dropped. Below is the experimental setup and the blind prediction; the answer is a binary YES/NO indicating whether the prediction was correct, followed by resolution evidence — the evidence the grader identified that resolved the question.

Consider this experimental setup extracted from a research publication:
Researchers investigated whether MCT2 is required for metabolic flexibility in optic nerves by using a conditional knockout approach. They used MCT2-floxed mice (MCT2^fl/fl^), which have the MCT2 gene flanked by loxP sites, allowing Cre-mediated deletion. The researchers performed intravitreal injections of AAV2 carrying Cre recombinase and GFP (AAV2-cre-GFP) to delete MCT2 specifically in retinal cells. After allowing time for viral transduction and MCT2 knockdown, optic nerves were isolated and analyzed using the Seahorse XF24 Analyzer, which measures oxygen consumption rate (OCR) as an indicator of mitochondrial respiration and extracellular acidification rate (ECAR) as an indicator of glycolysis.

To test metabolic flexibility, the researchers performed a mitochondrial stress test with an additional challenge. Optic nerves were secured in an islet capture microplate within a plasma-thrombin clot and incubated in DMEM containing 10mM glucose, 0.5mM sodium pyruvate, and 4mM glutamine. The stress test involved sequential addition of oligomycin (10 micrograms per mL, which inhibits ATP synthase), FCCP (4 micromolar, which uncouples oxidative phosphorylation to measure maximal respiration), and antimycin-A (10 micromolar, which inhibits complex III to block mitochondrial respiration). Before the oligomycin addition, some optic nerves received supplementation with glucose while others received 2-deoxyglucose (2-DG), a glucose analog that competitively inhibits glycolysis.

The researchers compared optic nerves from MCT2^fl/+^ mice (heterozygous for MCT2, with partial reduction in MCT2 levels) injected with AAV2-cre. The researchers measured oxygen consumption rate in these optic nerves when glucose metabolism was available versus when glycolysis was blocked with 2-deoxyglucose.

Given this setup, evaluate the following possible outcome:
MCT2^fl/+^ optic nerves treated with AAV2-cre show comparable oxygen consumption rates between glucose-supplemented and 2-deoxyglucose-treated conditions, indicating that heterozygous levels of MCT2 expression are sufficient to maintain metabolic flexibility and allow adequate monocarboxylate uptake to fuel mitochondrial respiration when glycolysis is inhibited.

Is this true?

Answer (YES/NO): NO